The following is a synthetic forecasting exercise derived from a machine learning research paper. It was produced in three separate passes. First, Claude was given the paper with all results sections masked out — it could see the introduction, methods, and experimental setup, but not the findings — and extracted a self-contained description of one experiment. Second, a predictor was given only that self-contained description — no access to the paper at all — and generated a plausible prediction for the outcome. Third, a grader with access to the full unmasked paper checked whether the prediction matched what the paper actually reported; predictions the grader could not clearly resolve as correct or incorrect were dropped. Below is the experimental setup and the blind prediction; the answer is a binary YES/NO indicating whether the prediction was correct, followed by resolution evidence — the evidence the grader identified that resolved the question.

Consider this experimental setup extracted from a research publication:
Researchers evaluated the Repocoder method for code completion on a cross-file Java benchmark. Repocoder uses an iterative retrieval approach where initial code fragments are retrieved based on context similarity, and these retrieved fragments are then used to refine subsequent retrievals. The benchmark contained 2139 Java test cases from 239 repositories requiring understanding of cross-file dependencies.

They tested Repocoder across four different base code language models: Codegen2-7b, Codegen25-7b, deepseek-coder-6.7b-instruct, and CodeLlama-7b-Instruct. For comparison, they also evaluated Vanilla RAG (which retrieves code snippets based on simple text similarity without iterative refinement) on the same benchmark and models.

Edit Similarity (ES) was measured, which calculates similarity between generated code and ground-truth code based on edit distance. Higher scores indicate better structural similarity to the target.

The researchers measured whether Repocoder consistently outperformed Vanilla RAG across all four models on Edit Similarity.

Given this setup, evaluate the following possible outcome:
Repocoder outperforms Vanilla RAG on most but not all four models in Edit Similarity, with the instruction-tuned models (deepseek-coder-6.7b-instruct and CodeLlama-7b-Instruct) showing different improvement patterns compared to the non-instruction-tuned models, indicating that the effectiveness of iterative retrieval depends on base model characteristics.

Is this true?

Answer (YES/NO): YES